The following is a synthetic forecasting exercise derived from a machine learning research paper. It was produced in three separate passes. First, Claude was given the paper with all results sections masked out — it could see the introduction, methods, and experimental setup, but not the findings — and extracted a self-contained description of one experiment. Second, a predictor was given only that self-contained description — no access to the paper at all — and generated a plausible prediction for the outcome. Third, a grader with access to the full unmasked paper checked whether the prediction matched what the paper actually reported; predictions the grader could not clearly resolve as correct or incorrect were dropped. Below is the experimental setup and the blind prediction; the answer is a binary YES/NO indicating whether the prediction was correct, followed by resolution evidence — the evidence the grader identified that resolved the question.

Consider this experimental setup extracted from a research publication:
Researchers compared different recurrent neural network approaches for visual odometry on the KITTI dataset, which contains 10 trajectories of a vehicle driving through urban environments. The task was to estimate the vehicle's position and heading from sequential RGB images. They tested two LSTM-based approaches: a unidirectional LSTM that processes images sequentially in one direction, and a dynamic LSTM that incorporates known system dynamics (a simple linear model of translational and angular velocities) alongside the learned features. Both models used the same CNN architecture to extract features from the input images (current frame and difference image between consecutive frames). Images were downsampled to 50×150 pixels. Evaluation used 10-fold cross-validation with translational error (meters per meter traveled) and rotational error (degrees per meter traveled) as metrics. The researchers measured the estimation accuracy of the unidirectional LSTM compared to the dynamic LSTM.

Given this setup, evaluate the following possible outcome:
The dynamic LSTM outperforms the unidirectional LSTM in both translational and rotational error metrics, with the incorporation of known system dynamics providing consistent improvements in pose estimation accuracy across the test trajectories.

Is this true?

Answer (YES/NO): YES